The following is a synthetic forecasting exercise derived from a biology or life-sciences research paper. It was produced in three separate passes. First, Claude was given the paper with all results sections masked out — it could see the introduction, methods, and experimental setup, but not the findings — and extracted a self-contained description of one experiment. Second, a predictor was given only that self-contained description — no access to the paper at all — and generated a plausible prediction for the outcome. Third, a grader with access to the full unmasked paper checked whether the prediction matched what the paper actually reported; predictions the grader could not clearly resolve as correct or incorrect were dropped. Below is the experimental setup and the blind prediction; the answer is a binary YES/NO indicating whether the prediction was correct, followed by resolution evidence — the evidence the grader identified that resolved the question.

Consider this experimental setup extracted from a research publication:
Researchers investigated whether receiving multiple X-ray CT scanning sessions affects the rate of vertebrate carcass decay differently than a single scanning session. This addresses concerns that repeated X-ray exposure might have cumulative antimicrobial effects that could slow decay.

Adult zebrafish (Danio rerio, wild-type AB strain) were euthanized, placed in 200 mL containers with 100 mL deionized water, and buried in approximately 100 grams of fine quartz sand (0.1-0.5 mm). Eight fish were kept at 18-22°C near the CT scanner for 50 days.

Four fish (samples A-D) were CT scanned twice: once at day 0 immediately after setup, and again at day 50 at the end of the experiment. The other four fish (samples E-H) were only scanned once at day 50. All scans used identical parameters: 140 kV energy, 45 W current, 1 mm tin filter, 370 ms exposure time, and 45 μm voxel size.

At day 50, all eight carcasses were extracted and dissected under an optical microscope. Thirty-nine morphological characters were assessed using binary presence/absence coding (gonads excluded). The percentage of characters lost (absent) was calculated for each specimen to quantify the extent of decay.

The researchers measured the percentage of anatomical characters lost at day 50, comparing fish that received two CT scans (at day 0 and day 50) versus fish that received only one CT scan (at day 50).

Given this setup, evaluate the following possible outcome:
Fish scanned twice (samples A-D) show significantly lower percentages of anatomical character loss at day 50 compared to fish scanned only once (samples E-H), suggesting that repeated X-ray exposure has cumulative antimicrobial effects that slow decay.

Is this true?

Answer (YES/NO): NO